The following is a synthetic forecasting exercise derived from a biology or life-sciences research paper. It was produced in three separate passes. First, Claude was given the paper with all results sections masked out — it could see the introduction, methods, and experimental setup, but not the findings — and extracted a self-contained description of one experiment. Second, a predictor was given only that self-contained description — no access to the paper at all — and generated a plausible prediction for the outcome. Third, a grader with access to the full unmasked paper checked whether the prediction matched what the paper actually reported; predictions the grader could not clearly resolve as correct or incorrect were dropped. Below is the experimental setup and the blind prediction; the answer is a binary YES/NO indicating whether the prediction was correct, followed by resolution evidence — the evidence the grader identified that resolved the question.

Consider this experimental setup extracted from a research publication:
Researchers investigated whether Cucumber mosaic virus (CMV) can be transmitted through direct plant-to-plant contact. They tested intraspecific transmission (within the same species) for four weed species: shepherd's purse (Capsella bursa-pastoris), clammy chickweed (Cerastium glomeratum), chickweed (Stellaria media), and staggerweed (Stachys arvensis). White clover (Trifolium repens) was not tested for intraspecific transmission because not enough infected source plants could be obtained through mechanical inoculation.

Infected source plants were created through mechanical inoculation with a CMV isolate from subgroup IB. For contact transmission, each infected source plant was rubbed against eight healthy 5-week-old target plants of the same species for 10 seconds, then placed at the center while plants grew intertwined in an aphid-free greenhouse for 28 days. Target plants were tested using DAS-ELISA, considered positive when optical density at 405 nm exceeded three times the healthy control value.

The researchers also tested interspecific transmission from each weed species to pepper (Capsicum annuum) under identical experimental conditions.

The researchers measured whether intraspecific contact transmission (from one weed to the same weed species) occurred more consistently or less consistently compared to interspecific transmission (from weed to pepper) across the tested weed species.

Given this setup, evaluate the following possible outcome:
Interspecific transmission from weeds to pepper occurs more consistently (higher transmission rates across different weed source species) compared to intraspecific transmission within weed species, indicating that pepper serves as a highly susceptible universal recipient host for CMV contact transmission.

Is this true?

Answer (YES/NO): NO